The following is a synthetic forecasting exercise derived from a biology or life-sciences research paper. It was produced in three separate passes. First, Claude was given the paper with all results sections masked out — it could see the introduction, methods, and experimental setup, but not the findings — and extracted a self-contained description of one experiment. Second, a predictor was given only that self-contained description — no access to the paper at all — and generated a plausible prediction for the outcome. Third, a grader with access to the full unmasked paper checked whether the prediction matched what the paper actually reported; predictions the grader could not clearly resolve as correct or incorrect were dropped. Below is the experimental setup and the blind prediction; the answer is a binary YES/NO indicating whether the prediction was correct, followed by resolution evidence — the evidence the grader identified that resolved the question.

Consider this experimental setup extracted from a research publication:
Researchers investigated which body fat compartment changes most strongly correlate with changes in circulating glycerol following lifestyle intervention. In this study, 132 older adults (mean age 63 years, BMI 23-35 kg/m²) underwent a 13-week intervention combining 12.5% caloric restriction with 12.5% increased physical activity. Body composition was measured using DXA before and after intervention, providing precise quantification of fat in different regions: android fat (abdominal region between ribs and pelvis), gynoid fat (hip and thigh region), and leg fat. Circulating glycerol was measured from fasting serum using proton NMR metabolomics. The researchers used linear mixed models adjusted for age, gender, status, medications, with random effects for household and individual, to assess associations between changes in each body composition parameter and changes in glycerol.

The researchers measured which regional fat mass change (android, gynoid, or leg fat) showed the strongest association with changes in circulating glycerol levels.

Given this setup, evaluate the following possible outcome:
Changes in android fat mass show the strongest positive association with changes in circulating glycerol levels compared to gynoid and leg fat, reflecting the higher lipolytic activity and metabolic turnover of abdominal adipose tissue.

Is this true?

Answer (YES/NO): YES